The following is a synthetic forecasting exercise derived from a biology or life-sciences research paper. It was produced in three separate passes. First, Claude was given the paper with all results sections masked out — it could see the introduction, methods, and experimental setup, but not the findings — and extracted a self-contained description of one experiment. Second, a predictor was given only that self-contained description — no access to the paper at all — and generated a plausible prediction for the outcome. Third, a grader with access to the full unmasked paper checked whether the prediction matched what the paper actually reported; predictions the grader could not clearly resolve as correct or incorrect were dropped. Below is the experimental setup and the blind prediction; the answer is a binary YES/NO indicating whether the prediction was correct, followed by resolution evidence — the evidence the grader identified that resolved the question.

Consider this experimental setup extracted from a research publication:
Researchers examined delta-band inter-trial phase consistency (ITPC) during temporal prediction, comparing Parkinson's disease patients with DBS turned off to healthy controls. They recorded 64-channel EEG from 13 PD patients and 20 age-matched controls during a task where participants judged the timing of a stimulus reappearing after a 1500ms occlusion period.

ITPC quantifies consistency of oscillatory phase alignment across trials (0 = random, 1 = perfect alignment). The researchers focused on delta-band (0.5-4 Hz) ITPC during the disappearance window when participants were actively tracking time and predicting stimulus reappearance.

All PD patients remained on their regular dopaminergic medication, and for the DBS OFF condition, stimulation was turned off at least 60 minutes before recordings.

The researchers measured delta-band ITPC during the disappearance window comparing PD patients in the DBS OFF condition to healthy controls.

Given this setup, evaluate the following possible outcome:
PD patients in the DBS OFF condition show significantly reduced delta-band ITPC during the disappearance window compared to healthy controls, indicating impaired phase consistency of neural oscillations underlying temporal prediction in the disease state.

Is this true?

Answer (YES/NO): YES